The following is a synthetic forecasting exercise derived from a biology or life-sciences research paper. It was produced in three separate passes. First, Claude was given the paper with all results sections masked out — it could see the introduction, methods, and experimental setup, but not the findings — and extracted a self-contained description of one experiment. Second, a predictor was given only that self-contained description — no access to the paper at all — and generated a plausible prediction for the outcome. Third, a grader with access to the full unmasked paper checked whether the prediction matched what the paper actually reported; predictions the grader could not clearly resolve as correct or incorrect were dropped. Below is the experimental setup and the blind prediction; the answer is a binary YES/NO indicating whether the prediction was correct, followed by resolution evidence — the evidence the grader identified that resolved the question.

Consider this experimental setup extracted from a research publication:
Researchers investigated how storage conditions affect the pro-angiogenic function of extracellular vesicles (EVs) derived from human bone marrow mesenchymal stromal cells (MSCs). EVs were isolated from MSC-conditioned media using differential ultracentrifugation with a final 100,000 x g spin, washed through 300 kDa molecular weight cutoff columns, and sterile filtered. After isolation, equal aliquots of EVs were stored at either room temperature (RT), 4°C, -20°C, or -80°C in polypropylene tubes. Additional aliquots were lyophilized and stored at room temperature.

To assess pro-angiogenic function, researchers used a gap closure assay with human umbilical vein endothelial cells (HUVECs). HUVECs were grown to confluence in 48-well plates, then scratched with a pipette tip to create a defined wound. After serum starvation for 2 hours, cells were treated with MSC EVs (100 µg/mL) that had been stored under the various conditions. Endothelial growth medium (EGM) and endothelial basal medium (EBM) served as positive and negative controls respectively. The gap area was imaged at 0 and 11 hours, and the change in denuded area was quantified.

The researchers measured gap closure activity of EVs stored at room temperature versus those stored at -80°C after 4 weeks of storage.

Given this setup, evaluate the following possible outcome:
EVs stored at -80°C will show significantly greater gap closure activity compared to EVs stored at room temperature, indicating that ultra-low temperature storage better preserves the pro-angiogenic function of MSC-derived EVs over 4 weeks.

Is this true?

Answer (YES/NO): YES